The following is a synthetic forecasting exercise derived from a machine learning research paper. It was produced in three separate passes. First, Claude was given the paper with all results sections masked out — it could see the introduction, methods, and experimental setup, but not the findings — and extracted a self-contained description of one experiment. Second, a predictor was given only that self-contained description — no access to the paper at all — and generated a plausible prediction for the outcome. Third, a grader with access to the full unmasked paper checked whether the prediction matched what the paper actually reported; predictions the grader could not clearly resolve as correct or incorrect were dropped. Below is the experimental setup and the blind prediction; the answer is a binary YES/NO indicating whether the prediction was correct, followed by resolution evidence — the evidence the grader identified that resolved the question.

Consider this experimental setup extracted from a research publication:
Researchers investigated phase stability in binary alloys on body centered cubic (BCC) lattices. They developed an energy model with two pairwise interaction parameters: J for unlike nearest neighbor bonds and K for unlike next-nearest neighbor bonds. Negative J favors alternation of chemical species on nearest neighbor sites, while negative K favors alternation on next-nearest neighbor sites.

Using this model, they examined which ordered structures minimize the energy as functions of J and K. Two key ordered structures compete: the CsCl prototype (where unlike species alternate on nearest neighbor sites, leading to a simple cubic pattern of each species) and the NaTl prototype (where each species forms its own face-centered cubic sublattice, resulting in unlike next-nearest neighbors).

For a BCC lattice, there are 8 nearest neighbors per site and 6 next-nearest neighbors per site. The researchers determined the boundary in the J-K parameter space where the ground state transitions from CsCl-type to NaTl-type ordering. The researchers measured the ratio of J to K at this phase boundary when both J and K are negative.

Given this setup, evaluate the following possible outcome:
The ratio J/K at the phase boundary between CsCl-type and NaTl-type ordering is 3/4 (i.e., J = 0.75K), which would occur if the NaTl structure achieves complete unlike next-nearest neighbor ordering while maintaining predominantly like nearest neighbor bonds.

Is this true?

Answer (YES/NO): NO